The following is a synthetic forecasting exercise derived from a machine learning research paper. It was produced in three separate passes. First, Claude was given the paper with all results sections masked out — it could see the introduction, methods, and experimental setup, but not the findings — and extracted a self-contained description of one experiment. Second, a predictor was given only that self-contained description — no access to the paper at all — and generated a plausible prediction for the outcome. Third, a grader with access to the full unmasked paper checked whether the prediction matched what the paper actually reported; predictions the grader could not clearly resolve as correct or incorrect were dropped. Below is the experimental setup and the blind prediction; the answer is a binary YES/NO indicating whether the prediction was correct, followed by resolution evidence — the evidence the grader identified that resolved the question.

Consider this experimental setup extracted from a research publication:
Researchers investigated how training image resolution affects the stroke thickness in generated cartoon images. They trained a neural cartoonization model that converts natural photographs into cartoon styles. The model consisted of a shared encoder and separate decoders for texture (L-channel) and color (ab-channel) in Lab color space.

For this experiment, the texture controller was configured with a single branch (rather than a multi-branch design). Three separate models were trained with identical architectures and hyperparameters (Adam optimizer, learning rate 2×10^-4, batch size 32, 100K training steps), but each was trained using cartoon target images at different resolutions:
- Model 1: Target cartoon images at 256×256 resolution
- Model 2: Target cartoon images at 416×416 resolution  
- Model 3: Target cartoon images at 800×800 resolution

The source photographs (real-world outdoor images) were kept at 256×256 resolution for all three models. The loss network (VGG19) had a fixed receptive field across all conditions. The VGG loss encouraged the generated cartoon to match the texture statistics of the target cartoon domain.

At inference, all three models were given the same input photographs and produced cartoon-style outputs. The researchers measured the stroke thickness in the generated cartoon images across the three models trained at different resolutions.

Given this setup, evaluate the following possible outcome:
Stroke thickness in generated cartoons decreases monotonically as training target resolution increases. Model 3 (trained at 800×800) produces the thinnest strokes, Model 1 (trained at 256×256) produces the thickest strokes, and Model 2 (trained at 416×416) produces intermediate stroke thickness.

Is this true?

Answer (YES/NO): NO